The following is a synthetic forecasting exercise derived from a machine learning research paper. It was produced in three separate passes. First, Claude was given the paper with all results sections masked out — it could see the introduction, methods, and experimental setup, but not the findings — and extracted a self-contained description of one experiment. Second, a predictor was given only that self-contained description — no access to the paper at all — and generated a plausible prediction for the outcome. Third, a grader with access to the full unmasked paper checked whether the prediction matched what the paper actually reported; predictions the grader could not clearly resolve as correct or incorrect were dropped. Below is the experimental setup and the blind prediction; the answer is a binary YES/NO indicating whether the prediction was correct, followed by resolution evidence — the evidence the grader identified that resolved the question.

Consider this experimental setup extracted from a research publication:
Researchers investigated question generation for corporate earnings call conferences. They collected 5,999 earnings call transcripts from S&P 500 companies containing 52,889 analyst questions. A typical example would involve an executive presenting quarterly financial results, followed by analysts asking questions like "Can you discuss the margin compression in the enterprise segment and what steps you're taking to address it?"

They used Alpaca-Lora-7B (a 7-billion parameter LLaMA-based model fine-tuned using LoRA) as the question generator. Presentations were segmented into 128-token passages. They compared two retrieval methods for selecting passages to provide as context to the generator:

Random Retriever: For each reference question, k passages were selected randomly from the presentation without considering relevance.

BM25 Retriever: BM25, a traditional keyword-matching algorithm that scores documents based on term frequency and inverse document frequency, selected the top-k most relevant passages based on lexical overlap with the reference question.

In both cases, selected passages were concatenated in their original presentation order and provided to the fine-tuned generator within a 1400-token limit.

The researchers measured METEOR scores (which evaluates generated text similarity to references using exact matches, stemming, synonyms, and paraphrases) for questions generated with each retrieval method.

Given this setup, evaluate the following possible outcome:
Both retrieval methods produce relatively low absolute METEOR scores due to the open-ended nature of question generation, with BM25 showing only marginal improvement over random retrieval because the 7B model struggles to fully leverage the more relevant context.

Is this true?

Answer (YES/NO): NO